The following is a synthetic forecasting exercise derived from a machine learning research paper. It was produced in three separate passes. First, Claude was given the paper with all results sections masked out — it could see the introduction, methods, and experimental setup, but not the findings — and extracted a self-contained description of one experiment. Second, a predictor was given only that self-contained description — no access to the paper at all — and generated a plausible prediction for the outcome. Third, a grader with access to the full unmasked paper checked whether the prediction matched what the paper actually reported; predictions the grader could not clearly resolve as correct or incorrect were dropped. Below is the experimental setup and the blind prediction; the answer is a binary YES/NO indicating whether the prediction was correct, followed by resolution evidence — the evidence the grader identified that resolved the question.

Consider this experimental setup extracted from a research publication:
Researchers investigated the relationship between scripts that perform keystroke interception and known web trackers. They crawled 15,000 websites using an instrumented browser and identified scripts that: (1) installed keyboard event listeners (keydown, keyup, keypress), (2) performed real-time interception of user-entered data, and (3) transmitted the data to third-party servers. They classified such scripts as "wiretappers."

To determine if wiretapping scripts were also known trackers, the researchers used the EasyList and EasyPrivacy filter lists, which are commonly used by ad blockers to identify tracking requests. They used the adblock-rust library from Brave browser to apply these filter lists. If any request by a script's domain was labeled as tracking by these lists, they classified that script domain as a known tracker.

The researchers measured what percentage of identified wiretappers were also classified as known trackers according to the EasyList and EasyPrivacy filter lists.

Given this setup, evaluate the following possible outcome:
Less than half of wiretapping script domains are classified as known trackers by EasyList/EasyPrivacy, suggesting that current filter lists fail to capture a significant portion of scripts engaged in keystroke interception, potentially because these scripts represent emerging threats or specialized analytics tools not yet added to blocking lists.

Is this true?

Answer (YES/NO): NO